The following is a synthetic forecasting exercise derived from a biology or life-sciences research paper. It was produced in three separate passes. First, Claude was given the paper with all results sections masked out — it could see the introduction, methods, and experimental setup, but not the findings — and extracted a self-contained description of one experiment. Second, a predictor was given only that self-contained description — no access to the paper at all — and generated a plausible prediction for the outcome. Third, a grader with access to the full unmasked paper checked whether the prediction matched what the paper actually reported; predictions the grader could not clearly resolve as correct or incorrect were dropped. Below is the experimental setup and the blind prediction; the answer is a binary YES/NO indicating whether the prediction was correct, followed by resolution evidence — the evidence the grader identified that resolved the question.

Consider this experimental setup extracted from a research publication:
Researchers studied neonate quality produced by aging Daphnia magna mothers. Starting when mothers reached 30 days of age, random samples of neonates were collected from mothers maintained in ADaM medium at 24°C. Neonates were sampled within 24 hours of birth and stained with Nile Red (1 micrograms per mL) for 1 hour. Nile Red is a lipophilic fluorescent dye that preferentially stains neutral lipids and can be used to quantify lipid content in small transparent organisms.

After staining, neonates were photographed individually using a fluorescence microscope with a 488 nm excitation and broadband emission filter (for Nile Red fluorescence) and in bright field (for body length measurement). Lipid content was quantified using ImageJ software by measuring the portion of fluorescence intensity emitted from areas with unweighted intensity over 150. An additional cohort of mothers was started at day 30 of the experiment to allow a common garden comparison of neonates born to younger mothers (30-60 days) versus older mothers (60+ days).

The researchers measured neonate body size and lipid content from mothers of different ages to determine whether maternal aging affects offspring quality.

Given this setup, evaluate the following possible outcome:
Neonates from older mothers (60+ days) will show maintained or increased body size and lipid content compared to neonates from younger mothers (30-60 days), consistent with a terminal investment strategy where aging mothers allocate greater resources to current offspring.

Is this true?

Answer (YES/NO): NO